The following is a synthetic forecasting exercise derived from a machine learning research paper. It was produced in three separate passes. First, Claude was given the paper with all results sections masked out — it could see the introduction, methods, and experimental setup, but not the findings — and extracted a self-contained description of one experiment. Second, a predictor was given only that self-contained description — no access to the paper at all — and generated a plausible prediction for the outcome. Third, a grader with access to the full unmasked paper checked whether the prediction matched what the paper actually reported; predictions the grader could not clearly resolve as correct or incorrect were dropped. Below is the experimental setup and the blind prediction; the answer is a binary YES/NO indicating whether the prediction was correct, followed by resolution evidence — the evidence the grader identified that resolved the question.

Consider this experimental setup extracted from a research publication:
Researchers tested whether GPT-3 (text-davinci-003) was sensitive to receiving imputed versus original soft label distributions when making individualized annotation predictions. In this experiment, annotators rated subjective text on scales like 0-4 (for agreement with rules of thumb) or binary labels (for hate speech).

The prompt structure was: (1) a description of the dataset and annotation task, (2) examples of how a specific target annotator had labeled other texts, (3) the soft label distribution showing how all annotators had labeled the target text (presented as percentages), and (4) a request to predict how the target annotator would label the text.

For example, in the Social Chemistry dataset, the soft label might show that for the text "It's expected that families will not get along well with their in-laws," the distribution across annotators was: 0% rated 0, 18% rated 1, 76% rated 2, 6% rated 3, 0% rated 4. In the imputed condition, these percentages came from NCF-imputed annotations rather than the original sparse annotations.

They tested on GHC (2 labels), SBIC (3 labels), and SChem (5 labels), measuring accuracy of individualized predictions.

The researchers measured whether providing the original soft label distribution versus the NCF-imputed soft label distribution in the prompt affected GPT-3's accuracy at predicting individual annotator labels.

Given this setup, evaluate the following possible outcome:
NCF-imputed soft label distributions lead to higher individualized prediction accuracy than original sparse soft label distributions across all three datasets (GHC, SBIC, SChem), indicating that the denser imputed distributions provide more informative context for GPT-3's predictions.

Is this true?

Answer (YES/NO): NO